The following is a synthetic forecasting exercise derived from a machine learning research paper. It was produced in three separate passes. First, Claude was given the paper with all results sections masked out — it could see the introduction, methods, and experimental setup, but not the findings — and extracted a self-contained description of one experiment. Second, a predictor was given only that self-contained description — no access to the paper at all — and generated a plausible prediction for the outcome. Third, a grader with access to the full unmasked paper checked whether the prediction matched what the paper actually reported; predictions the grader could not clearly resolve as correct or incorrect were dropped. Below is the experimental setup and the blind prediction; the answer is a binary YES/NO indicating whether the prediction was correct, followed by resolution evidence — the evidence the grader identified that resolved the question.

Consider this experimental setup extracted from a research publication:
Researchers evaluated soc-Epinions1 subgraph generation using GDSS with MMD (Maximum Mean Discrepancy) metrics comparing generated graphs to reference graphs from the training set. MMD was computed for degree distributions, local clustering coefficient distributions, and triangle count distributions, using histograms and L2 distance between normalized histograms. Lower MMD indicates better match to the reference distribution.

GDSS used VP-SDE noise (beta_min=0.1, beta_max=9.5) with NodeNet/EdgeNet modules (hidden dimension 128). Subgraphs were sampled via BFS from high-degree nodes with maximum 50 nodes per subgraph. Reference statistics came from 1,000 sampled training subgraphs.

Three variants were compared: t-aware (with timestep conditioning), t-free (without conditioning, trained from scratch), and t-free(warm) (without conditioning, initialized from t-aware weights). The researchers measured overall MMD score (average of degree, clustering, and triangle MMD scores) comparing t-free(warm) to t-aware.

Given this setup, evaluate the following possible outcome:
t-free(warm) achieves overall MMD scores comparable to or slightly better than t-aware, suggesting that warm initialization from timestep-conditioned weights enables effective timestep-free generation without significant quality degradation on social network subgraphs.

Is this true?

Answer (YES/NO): YES